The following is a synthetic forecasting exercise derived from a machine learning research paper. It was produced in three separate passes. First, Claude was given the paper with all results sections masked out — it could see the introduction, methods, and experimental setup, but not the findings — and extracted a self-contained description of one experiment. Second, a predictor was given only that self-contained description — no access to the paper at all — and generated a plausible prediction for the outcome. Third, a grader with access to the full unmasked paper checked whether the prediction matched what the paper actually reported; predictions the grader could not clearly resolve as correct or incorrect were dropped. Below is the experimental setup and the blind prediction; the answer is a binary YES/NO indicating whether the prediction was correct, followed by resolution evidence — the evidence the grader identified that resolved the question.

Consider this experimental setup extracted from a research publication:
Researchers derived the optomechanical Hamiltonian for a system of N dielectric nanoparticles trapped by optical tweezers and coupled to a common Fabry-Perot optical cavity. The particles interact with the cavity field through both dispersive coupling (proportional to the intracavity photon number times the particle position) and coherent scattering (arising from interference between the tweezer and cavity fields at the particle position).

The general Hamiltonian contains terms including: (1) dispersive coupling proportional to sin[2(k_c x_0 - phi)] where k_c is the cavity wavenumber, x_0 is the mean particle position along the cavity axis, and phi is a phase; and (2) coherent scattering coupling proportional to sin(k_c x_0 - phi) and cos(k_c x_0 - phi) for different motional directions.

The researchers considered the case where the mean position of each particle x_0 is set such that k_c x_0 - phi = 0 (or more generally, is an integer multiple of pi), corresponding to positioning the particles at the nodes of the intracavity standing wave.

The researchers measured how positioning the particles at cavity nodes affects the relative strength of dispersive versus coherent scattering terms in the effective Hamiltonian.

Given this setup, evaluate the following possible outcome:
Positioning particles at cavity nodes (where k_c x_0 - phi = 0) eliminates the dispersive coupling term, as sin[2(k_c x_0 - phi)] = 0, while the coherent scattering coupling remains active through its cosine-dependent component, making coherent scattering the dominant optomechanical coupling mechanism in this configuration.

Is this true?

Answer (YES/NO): NO